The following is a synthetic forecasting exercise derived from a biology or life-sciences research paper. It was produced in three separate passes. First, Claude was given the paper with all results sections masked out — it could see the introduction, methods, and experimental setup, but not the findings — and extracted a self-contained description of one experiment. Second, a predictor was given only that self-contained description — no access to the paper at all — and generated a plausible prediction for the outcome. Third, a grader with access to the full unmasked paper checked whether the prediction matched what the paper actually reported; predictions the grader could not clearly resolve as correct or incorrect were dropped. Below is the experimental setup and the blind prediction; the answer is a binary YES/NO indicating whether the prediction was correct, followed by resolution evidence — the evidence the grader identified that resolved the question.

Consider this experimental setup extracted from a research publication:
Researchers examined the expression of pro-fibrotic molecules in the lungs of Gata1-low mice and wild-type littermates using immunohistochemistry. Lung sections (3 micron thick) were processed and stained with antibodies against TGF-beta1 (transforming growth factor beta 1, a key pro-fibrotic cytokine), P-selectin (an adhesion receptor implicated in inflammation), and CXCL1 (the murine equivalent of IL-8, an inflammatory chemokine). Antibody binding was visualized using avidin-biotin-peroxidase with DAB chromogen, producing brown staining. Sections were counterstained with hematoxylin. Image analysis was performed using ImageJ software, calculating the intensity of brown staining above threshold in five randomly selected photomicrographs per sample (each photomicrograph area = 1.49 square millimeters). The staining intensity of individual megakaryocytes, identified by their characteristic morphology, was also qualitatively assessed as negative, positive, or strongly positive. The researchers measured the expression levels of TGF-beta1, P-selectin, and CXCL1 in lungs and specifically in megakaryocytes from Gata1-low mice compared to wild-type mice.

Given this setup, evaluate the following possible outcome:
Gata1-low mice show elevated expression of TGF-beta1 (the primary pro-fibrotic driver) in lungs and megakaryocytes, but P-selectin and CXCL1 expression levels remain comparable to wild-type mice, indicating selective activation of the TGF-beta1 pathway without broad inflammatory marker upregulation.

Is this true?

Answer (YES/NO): NO